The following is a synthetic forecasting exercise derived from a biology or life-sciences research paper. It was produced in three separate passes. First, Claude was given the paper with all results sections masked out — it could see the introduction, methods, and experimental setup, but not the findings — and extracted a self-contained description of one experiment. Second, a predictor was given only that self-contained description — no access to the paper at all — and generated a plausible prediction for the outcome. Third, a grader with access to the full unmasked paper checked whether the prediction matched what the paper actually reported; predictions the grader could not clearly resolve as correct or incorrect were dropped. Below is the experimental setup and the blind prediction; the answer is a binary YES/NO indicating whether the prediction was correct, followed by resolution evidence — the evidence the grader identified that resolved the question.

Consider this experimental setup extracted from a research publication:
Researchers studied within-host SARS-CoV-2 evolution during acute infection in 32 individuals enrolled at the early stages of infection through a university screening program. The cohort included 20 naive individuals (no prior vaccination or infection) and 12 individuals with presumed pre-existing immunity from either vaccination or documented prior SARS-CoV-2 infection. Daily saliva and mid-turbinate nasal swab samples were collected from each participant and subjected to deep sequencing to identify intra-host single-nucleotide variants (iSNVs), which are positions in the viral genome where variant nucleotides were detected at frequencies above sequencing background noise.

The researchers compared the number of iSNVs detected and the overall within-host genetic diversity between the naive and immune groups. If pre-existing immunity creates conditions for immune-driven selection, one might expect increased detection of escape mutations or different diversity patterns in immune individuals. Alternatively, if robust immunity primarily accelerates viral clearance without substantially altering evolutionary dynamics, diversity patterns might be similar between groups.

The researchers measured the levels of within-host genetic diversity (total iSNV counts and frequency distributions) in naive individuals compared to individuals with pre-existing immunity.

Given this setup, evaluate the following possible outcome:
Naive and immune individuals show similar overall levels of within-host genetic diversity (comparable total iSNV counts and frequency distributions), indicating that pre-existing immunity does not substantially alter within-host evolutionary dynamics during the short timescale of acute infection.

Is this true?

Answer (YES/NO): YES